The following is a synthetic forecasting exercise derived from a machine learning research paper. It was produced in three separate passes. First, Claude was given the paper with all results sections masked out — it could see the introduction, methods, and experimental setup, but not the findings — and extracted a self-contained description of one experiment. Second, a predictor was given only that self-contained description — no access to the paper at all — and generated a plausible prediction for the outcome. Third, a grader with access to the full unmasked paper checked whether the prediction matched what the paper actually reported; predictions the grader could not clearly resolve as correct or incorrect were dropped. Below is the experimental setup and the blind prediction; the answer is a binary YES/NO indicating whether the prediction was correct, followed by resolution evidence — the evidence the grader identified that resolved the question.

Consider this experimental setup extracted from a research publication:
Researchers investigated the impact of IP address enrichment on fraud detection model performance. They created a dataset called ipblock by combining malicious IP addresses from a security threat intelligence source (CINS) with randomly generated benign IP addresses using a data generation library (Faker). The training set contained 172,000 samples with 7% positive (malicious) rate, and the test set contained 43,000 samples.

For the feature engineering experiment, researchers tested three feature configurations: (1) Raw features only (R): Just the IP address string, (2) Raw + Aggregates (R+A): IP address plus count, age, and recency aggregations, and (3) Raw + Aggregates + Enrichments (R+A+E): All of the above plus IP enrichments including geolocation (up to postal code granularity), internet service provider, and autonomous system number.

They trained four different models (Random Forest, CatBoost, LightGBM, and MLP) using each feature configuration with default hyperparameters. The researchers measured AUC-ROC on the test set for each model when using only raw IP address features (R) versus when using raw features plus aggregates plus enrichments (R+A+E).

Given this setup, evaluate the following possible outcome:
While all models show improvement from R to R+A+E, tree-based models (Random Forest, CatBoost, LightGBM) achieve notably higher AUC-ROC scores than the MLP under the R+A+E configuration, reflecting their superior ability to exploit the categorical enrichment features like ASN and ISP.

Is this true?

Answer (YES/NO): YES